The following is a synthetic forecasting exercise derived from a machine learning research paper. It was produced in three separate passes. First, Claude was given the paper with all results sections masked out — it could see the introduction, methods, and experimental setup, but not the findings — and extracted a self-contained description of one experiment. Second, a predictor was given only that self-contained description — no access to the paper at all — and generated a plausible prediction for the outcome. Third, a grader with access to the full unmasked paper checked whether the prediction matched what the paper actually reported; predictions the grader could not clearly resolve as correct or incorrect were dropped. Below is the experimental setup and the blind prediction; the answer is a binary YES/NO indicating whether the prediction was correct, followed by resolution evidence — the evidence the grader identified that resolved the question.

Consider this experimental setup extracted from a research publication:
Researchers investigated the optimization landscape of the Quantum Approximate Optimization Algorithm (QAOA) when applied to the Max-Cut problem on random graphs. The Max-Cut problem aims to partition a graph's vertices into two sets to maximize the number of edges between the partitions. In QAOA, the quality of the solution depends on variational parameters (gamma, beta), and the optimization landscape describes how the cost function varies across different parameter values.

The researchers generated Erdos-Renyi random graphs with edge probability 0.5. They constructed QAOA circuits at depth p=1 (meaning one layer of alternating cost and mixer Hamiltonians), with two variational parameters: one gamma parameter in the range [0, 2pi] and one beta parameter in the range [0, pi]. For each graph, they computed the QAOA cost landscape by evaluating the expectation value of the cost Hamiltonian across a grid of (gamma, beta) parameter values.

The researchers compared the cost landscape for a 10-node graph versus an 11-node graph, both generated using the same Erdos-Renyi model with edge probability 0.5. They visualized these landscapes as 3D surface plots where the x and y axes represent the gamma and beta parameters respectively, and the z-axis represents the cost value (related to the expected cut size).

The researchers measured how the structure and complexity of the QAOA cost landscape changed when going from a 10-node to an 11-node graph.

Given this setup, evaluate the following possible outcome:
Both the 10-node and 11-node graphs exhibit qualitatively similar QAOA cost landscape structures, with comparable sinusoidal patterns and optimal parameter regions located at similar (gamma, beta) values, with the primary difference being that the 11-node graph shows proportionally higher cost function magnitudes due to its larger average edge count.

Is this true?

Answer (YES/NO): NO